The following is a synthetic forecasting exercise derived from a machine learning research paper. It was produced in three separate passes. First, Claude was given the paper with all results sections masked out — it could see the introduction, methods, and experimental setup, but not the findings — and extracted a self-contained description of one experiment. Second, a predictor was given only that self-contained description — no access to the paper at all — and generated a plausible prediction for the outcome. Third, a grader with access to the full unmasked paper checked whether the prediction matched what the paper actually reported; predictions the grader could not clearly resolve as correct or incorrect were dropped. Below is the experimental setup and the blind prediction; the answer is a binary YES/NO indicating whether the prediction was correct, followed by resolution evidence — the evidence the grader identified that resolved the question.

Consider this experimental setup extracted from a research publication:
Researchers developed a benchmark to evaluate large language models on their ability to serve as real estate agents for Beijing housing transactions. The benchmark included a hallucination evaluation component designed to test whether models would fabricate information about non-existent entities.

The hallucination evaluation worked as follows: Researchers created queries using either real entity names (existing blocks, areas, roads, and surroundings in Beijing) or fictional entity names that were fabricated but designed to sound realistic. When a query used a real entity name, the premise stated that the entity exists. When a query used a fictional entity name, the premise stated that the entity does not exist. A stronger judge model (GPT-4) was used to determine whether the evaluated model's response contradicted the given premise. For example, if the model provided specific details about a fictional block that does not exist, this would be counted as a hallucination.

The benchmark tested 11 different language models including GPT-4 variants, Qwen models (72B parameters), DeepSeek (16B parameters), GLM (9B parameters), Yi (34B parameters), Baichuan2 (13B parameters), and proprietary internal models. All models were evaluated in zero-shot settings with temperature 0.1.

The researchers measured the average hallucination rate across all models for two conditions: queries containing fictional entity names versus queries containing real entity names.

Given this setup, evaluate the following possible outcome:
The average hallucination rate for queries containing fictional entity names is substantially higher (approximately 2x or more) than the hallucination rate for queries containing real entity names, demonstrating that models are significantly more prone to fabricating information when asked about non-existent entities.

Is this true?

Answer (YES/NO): YES